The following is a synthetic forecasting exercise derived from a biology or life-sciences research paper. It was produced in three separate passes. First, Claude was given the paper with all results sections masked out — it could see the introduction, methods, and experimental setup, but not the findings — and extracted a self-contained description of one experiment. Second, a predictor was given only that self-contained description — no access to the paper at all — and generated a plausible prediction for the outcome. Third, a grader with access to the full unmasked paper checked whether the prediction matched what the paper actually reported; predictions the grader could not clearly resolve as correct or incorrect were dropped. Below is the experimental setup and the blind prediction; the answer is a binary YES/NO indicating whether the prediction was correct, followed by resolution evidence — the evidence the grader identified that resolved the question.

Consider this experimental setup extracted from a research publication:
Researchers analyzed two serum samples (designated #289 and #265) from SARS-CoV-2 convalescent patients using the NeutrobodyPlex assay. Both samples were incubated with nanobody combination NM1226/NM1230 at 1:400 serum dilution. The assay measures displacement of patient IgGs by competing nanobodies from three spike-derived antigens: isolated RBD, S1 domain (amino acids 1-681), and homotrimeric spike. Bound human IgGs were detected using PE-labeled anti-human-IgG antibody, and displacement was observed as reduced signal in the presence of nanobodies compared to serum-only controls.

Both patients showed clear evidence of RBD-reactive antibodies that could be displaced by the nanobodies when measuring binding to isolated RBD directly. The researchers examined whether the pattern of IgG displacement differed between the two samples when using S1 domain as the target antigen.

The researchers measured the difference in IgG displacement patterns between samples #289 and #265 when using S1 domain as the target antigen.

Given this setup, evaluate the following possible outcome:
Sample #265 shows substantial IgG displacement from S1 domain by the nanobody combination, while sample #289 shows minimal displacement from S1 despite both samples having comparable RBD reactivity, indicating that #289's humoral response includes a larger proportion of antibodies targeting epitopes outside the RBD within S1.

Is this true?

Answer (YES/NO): NO